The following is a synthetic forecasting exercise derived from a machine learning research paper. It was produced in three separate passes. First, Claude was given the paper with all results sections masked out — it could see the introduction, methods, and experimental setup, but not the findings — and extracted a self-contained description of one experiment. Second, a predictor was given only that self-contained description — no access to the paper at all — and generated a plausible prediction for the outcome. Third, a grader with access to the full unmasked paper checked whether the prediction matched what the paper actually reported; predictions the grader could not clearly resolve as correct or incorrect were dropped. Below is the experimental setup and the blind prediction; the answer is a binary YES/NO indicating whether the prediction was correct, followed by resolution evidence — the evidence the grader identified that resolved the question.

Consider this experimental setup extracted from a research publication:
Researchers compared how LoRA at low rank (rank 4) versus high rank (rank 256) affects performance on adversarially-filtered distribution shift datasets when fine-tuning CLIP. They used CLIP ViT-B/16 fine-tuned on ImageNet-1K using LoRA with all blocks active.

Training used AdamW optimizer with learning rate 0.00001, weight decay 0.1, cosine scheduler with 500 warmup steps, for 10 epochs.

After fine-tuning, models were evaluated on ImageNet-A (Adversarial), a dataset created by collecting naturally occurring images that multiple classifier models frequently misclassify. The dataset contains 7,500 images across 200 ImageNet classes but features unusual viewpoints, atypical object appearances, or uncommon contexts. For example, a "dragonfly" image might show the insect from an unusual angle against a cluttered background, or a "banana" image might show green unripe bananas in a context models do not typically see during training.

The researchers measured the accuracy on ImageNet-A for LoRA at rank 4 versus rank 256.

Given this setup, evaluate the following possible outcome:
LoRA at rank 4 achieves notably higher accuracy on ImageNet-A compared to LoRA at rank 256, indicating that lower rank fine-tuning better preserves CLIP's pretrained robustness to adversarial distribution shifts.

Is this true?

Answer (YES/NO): YES